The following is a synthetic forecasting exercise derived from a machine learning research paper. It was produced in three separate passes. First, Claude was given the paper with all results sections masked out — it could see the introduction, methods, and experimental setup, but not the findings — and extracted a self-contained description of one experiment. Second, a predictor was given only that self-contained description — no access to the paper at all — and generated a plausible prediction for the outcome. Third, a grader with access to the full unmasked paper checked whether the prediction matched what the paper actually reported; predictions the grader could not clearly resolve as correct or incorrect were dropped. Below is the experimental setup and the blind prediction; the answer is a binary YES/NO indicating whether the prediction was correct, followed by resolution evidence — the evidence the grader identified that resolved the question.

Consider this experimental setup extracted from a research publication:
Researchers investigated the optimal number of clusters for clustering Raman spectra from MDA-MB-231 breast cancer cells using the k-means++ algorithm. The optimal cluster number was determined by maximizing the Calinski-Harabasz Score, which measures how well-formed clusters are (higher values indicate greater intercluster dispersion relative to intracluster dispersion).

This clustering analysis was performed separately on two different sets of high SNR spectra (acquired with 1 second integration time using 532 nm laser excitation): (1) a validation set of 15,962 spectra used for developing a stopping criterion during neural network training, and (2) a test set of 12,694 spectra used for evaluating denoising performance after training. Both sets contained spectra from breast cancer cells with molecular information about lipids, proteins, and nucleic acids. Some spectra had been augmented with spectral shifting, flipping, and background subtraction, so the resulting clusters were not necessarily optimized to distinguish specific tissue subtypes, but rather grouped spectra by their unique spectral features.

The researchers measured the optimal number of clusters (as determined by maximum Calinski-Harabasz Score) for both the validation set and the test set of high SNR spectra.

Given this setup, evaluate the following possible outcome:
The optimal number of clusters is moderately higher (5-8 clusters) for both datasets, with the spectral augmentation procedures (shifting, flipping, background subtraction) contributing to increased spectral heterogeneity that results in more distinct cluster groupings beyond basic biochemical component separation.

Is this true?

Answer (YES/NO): YES